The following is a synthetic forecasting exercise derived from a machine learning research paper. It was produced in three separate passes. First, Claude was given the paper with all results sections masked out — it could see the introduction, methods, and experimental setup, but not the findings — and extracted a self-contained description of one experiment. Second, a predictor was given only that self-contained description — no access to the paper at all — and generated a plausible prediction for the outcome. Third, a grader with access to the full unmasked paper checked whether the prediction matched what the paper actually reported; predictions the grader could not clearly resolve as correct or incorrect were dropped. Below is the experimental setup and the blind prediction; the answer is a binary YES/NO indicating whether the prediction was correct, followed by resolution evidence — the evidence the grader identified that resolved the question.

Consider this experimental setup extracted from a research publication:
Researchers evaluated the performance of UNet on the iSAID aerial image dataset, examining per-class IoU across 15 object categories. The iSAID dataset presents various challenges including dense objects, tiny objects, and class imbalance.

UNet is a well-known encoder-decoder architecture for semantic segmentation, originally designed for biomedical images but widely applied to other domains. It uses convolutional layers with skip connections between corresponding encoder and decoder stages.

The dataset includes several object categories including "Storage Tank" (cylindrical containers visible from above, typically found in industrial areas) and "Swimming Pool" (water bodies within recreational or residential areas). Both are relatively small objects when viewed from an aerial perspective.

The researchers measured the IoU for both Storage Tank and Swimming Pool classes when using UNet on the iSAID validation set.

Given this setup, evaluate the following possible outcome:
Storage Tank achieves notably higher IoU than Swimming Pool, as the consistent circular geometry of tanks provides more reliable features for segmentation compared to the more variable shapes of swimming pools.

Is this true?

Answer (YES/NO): NO